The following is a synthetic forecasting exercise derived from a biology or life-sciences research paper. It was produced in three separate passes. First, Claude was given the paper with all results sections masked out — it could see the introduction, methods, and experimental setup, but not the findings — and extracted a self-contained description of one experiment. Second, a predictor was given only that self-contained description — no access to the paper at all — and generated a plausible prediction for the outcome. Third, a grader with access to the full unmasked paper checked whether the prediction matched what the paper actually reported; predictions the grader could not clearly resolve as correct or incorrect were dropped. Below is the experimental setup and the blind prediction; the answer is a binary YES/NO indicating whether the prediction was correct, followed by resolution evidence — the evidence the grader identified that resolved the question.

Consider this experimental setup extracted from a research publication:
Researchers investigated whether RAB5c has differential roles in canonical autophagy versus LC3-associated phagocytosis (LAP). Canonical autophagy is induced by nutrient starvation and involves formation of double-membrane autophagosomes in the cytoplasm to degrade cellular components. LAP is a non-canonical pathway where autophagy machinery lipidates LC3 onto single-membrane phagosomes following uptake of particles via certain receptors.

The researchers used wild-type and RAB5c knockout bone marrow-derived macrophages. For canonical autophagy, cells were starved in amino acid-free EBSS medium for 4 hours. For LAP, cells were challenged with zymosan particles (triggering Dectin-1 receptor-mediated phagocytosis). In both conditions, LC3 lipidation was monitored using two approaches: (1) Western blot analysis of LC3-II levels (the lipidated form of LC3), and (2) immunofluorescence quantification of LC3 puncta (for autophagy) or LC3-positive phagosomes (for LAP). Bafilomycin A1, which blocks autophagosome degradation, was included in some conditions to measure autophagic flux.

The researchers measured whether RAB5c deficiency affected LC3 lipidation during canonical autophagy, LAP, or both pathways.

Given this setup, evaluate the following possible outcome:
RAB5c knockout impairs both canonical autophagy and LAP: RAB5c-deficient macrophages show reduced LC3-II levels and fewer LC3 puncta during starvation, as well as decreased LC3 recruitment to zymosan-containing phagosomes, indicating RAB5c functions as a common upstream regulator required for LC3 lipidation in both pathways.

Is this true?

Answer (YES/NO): YES